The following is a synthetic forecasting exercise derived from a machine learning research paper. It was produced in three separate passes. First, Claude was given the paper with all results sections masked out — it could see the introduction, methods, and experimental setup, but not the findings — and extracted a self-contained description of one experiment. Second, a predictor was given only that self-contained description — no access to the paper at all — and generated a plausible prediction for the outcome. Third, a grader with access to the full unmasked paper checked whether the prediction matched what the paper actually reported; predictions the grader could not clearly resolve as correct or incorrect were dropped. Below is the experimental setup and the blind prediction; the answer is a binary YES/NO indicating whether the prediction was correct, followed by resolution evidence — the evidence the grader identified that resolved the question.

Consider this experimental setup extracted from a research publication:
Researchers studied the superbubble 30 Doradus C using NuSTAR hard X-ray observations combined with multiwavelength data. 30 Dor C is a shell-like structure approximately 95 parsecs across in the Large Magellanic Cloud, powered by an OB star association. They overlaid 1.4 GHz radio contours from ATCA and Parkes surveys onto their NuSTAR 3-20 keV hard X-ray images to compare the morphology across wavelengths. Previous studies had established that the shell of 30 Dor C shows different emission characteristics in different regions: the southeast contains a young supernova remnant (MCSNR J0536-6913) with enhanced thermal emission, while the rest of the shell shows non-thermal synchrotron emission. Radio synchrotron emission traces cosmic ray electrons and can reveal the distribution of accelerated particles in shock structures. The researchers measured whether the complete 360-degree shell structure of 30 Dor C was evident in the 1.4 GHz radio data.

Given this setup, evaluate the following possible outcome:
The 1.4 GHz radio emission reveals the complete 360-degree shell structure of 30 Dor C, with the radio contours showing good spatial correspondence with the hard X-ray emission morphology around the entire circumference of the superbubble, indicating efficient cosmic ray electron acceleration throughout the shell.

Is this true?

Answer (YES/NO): YES